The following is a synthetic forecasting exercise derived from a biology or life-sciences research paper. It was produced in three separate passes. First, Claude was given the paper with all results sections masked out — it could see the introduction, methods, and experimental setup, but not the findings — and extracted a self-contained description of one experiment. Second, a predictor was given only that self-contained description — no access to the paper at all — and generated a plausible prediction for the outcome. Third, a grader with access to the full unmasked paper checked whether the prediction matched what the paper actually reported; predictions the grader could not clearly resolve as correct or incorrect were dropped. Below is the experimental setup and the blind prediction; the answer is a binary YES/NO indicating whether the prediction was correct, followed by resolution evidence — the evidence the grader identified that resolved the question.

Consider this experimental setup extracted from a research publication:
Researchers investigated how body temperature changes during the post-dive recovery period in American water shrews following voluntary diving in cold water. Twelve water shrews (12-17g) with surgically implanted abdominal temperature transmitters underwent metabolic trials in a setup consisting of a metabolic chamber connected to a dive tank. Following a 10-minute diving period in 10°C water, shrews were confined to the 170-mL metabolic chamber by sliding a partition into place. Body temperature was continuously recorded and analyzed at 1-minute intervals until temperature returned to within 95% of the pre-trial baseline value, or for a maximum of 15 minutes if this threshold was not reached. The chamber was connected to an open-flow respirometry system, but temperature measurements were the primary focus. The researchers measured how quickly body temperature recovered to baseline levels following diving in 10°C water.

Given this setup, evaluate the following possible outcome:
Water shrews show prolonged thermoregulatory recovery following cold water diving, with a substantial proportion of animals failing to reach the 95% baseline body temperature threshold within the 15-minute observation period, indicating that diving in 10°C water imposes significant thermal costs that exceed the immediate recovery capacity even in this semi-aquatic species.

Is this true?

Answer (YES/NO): NO